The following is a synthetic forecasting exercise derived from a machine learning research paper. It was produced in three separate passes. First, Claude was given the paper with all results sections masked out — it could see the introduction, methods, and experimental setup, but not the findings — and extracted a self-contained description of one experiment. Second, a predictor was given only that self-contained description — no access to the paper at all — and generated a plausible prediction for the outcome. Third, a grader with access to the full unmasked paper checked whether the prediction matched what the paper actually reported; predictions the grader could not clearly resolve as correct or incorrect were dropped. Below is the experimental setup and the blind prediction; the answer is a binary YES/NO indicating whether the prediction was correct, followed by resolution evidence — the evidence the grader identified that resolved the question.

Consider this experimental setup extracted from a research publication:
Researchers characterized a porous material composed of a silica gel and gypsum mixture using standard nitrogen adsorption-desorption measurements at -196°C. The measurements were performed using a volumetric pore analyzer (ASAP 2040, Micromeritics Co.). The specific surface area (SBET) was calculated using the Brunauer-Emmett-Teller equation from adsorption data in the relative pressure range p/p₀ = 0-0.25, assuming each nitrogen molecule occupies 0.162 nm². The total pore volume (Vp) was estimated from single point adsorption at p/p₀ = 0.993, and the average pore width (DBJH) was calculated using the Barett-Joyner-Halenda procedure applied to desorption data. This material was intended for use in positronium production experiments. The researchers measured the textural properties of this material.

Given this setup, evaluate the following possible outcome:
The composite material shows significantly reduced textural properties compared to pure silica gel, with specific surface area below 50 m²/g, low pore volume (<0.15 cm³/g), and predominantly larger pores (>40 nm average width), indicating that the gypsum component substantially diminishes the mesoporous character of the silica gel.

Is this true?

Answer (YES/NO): NO